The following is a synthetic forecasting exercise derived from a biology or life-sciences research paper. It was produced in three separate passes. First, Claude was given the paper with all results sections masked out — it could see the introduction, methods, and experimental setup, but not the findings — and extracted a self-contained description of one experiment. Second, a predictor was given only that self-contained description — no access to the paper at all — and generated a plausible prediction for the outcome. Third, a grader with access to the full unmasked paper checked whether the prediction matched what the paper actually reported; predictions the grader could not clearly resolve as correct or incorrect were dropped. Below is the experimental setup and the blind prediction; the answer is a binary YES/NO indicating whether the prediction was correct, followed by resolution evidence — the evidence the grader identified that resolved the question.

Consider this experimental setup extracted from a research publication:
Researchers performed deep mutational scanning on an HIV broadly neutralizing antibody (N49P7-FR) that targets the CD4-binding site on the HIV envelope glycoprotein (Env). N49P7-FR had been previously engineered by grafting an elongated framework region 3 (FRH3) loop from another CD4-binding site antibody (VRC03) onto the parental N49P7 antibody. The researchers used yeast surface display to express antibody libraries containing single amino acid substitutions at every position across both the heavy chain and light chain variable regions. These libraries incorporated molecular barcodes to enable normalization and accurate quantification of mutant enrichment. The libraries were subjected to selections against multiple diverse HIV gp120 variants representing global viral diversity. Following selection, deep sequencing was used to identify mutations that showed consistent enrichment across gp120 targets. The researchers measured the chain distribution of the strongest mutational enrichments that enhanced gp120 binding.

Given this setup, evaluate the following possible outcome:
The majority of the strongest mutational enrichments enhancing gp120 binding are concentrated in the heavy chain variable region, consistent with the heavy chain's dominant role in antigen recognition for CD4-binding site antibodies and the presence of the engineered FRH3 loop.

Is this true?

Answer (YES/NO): YES